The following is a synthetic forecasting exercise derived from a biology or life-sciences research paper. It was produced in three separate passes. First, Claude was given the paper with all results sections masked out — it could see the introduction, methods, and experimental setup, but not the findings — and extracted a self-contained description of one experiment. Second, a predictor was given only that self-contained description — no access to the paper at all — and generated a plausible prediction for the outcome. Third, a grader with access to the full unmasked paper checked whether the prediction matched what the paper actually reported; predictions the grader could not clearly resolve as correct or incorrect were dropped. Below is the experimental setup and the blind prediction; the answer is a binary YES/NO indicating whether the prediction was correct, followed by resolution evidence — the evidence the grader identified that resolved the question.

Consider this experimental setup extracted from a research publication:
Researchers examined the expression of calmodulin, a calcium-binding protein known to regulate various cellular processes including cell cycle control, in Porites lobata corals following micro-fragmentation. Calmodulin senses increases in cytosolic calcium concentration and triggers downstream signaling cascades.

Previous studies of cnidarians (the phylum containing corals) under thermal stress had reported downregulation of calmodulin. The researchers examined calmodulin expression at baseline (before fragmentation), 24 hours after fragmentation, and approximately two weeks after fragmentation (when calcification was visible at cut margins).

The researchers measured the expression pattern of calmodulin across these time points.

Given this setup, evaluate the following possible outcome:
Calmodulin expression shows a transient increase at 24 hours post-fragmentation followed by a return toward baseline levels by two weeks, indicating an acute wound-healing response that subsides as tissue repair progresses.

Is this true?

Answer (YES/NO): YES